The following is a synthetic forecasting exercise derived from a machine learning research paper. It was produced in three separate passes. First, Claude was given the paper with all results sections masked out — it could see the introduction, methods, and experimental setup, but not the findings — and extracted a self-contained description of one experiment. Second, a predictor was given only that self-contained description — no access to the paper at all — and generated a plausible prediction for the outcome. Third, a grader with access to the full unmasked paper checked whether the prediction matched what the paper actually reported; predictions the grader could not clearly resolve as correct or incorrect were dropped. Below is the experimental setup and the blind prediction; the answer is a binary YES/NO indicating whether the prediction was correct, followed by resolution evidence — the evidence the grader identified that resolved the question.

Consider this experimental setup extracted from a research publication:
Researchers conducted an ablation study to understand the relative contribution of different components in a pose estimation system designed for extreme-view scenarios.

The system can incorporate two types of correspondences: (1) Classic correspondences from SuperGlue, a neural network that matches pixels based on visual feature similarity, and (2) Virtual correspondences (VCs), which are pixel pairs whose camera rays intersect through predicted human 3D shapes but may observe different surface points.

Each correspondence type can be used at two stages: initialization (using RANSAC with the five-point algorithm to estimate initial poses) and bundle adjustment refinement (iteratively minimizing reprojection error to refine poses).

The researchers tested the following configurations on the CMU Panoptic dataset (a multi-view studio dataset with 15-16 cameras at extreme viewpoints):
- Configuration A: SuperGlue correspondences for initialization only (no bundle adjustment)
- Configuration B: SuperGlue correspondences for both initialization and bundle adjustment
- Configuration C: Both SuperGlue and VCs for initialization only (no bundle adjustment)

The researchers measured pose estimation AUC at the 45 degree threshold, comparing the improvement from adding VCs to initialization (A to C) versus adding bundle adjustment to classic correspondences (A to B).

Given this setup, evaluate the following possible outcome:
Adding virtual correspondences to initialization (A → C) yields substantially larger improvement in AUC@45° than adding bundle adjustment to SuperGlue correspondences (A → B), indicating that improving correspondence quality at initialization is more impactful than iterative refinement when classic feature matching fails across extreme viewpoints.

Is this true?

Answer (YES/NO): YES